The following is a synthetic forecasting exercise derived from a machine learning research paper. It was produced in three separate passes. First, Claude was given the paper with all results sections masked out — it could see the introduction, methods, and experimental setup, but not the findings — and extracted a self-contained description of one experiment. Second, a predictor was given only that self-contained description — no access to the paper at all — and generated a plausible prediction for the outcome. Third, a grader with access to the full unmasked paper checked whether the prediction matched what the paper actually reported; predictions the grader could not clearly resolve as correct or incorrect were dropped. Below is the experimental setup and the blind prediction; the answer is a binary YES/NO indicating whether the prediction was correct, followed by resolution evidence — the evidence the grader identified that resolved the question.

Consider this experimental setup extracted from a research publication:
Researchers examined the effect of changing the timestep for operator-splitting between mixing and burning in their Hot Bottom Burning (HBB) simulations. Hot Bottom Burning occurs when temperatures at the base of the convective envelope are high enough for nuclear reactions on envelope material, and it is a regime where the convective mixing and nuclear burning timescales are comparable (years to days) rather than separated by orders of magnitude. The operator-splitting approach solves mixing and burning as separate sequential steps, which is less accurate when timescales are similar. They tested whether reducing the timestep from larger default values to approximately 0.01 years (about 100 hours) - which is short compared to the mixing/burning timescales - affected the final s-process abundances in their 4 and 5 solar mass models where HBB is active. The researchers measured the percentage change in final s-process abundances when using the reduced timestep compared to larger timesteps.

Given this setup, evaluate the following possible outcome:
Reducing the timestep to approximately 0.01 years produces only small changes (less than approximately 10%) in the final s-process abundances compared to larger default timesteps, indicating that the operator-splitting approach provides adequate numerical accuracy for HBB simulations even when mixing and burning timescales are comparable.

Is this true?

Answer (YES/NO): YES